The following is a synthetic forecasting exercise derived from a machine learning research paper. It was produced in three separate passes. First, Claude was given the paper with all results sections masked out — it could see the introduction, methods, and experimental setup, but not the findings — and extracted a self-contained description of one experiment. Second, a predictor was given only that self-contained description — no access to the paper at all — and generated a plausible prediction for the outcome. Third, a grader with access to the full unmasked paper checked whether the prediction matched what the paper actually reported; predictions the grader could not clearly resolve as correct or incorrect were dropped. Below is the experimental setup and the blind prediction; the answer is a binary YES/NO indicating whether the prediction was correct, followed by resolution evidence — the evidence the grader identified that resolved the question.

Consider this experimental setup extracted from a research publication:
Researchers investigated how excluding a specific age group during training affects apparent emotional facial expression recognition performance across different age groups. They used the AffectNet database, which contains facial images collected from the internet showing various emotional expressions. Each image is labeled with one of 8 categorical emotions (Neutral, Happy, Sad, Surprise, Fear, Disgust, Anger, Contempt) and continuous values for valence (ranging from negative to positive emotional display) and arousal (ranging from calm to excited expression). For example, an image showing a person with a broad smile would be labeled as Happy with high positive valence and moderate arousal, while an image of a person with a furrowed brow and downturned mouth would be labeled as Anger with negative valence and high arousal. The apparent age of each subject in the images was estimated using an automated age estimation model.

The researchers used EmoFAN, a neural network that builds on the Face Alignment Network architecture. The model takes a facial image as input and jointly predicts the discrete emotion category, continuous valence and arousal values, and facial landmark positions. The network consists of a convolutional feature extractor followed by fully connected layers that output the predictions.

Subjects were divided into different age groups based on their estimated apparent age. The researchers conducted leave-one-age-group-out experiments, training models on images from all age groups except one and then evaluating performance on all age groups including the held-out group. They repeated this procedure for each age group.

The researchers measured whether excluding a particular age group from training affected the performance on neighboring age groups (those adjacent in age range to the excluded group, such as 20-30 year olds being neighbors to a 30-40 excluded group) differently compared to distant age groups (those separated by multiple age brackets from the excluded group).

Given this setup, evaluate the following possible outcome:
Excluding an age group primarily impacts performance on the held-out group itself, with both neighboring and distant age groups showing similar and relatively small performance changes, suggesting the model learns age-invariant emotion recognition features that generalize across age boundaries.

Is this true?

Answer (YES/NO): NO